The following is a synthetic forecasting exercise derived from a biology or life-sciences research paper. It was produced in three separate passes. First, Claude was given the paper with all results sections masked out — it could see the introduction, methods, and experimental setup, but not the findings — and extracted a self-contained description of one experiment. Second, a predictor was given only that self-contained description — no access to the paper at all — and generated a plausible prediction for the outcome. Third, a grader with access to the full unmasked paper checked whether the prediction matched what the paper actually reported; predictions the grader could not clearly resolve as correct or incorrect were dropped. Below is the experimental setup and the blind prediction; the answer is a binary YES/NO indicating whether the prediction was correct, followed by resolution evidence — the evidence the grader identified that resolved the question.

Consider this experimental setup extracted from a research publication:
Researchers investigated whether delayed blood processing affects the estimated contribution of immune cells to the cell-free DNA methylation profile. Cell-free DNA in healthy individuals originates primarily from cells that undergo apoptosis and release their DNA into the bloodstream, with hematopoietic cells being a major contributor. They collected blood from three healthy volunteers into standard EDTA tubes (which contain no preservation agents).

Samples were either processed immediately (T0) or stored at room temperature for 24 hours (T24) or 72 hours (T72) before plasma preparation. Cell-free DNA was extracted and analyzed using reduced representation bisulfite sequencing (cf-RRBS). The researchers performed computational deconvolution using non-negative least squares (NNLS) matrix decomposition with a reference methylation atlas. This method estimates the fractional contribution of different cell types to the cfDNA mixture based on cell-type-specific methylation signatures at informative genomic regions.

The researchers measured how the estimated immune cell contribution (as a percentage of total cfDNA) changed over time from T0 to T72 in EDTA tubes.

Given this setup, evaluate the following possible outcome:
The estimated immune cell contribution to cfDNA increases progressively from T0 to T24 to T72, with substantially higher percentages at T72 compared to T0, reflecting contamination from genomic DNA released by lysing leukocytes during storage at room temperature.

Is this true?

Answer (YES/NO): NO